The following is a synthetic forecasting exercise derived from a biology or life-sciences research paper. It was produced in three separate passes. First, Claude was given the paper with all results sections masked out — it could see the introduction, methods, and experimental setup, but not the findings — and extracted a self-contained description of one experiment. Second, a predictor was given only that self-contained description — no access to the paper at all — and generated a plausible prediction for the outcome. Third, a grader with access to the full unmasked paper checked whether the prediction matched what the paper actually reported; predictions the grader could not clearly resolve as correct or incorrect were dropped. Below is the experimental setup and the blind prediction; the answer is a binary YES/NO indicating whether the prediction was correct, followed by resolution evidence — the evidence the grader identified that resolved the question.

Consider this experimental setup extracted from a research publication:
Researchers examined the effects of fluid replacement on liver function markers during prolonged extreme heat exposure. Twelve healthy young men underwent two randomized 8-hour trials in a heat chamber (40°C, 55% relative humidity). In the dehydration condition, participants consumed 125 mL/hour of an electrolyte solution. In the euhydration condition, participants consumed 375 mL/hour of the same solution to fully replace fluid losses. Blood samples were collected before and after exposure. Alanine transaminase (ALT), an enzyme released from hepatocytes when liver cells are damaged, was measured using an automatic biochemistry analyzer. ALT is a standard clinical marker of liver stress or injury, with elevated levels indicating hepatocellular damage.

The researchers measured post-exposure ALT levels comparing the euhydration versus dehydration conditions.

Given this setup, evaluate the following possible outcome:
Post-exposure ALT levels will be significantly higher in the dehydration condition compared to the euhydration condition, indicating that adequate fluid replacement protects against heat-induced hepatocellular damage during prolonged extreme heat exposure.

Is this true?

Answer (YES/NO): NO